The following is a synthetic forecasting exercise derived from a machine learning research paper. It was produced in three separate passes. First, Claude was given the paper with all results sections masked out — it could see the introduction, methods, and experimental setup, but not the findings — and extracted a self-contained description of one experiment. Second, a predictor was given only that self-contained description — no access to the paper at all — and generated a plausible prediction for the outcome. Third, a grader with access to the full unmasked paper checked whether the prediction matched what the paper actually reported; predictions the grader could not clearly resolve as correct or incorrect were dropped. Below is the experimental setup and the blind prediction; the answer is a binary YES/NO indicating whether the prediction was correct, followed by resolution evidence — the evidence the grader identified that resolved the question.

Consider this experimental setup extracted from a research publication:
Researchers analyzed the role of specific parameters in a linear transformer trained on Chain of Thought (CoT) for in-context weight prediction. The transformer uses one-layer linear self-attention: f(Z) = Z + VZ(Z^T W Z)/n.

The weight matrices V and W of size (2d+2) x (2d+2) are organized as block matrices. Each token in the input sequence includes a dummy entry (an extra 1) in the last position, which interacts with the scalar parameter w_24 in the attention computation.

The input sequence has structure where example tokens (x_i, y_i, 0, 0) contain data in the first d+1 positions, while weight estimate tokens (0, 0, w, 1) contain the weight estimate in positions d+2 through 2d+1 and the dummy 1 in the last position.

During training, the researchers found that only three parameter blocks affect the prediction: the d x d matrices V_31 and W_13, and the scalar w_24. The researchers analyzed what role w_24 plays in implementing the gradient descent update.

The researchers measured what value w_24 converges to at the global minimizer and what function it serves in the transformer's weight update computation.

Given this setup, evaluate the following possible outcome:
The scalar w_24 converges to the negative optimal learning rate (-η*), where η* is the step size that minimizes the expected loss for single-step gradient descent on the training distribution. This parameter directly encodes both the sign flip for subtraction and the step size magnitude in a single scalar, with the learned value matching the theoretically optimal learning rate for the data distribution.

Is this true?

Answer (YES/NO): NO